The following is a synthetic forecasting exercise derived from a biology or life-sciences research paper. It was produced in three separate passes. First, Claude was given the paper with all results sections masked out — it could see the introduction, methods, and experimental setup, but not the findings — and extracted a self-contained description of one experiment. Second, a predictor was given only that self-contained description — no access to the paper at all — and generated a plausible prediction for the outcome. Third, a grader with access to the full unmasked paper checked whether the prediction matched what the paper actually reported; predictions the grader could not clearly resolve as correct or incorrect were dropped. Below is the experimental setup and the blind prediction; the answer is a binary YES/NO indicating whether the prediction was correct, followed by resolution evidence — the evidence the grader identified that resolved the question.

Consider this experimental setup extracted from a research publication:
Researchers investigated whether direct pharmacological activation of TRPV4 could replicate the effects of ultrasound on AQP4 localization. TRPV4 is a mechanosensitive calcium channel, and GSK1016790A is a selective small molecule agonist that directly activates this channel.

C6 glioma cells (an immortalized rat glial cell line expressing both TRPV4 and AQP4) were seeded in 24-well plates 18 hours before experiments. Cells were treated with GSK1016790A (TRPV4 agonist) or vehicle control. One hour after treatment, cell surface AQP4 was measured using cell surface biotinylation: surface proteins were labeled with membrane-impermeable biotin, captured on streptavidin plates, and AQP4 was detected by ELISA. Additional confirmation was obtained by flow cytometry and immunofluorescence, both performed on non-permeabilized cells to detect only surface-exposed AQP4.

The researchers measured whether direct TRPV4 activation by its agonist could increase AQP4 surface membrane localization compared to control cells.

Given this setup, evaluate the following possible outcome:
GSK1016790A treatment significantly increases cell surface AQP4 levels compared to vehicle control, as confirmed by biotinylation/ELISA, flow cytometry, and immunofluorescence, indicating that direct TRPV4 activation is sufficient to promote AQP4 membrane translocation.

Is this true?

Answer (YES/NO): YES